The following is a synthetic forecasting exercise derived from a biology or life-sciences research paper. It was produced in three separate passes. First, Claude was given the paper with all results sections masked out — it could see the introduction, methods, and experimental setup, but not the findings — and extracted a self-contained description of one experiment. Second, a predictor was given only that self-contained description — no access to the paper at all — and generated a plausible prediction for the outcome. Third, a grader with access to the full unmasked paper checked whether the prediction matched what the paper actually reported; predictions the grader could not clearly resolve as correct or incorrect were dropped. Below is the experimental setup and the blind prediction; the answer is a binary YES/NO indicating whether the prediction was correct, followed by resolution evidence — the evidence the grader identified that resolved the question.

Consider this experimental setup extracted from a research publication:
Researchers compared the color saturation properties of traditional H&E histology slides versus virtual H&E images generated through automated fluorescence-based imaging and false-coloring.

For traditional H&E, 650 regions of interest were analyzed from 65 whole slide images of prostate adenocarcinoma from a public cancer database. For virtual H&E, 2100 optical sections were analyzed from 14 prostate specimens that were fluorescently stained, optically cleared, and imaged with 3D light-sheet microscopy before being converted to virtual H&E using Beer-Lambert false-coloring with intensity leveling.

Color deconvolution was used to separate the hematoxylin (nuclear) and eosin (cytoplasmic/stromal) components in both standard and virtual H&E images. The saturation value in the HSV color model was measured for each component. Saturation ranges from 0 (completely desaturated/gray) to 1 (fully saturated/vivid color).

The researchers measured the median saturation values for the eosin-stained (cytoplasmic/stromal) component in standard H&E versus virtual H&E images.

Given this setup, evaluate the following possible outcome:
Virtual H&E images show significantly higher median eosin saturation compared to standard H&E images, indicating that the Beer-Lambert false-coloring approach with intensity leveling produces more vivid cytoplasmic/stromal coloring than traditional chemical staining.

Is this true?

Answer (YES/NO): NO